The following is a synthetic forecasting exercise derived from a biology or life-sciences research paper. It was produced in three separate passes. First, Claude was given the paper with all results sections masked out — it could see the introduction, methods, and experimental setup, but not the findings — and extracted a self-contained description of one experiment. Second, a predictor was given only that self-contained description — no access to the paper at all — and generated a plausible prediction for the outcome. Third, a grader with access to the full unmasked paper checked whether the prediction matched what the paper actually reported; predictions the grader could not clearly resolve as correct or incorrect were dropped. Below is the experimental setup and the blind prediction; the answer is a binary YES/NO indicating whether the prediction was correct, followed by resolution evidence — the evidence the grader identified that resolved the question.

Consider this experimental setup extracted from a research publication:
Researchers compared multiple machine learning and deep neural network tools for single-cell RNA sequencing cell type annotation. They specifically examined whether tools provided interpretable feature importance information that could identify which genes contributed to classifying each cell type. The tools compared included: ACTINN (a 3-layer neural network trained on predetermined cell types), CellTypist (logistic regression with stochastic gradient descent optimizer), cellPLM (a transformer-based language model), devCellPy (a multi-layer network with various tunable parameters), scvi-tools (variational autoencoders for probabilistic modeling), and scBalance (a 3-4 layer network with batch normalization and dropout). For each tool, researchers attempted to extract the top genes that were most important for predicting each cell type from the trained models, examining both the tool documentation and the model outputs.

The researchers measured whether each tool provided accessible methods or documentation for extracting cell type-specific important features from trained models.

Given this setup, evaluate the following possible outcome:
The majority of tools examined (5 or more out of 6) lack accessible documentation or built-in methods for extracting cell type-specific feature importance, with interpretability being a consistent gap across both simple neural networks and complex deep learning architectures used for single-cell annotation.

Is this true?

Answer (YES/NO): NO